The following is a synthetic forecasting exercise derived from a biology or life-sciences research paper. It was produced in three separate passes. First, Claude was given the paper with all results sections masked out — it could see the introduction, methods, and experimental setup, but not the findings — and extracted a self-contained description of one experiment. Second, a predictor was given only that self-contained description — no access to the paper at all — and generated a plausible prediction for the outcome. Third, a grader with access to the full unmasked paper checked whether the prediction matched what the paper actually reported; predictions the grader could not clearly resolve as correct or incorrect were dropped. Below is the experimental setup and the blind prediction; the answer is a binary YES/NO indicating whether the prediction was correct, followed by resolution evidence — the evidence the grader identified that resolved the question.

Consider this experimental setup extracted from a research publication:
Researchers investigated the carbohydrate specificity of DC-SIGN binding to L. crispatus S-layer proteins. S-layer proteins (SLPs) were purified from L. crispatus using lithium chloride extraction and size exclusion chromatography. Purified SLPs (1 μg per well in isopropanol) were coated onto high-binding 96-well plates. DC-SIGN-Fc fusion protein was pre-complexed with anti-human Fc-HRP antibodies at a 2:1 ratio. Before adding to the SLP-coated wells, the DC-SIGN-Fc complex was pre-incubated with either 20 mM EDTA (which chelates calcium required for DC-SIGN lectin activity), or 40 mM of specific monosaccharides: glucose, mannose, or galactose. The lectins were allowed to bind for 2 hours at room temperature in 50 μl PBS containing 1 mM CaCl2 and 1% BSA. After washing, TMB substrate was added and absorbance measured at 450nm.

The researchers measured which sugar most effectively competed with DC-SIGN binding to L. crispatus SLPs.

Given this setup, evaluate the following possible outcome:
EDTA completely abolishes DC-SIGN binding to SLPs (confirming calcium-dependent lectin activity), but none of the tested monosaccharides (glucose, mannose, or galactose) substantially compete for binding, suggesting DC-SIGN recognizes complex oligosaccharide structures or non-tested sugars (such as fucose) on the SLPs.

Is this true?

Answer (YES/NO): NO